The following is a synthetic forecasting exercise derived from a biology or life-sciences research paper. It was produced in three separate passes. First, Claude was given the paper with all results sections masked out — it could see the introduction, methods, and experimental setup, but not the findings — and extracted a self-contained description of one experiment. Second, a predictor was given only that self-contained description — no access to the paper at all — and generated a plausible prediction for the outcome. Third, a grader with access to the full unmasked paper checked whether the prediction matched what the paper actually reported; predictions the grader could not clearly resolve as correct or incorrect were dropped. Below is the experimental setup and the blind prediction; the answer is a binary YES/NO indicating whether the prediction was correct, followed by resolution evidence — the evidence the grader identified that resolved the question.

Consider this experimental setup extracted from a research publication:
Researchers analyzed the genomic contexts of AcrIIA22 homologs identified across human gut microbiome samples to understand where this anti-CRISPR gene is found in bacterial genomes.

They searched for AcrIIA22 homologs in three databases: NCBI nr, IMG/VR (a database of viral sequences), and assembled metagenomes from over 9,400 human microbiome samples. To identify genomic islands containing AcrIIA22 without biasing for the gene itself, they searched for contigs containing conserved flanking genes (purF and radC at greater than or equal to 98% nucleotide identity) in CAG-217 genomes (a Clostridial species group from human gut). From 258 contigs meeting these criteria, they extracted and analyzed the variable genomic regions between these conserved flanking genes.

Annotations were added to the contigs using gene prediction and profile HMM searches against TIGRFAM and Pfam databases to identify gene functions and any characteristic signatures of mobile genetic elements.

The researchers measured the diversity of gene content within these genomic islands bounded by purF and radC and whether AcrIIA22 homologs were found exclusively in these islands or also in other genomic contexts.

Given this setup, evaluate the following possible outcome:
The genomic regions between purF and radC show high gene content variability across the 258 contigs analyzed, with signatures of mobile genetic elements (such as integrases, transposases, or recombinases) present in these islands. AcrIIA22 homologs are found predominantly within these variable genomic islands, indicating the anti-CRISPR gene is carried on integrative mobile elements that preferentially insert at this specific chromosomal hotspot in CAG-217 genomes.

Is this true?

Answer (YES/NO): NO